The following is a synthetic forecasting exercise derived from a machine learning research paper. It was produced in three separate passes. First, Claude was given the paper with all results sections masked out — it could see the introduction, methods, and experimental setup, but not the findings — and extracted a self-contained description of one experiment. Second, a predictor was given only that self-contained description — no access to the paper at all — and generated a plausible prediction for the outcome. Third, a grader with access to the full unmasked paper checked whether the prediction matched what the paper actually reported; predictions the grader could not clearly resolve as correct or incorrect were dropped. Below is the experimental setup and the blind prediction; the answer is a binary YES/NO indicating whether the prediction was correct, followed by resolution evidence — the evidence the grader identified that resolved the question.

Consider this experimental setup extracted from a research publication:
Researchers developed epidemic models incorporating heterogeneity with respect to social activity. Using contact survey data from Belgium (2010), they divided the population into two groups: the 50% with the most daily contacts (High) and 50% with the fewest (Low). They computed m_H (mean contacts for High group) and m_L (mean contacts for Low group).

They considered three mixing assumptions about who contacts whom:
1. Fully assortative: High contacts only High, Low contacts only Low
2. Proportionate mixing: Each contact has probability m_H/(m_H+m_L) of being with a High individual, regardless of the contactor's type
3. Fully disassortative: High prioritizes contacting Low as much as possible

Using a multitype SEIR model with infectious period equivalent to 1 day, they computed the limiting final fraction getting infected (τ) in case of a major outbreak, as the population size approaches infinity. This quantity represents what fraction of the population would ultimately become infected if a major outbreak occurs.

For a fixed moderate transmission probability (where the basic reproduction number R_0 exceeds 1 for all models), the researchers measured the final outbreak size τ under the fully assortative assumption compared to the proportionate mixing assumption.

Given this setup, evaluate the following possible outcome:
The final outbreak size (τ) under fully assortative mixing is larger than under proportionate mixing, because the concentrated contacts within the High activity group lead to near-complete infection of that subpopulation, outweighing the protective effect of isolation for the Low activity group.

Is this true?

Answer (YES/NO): NO